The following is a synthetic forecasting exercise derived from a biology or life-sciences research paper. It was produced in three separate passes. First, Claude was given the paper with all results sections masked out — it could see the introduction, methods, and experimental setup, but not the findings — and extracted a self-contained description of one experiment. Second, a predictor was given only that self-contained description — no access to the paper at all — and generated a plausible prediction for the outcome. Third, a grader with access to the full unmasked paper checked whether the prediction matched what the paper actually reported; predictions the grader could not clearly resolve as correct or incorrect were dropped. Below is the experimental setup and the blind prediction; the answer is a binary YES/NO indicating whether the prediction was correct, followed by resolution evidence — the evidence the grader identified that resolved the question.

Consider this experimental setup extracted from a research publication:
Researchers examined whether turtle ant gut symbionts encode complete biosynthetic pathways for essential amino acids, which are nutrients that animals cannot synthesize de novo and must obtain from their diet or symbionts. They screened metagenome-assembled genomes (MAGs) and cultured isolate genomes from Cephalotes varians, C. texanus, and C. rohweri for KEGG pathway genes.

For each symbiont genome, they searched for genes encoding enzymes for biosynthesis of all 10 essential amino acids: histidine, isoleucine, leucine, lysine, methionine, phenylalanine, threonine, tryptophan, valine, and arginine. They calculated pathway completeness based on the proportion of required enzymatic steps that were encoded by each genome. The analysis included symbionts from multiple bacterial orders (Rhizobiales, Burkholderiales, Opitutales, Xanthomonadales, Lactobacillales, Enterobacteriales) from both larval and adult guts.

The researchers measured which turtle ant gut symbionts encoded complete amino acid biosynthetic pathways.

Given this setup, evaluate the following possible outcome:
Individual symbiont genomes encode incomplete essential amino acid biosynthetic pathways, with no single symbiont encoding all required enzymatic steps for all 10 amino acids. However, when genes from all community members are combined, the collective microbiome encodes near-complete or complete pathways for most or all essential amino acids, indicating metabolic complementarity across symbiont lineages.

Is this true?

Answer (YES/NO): NO